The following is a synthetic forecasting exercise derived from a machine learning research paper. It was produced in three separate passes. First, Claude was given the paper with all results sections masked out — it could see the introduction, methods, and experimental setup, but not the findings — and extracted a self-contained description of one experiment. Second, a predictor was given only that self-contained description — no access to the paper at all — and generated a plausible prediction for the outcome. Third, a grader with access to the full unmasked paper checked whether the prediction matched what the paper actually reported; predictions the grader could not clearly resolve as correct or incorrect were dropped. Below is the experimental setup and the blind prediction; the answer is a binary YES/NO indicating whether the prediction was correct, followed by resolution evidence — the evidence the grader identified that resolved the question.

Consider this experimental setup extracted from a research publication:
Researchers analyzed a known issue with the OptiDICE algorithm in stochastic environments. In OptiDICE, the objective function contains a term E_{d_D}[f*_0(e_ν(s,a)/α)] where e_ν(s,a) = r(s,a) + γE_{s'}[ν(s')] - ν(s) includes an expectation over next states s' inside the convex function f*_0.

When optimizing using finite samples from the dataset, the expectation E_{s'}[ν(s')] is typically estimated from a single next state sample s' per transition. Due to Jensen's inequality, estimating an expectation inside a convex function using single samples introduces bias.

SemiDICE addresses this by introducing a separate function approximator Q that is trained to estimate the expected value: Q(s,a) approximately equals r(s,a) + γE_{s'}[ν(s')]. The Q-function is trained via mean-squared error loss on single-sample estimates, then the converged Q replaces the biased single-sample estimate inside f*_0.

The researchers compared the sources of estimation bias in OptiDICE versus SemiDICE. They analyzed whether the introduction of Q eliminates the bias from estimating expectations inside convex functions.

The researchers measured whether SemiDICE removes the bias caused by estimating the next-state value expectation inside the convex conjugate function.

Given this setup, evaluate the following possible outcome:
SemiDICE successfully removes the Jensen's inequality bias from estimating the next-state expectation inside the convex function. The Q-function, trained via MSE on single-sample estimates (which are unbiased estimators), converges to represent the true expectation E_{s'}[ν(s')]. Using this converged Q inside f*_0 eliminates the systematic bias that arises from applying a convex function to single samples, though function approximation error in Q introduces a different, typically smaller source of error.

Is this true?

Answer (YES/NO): YES